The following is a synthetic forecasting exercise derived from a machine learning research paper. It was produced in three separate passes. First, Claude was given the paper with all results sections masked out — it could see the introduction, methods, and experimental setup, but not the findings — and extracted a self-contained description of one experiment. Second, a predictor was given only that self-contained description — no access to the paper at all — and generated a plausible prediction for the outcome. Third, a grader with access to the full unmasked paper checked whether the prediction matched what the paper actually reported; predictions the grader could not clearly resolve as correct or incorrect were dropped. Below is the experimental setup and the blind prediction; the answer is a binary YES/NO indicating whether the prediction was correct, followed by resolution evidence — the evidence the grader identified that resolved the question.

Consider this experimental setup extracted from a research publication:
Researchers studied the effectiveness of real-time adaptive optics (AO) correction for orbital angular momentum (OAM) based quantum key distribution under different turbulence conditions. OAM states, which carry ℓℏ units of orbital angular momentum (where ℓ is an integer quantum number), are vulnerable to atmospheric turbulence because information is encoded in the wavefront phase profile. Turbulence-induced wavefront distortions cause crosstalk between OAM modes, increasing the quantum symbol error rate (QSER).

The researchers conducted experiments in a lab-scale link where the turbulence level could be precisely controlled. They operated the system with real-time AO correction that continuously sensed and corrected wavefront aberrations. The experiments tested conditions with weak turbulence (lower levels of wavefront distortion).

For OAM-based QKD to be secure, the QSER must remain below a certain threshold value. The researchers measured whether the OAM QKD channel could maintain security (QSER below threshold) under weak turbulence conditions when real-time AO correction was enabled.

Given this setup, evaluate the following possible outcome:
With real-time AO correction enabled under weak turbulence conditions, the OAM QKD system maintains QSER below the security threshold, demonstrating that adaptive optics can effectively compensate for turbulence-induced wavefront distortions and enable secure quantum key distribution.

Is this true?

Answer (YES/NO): YES